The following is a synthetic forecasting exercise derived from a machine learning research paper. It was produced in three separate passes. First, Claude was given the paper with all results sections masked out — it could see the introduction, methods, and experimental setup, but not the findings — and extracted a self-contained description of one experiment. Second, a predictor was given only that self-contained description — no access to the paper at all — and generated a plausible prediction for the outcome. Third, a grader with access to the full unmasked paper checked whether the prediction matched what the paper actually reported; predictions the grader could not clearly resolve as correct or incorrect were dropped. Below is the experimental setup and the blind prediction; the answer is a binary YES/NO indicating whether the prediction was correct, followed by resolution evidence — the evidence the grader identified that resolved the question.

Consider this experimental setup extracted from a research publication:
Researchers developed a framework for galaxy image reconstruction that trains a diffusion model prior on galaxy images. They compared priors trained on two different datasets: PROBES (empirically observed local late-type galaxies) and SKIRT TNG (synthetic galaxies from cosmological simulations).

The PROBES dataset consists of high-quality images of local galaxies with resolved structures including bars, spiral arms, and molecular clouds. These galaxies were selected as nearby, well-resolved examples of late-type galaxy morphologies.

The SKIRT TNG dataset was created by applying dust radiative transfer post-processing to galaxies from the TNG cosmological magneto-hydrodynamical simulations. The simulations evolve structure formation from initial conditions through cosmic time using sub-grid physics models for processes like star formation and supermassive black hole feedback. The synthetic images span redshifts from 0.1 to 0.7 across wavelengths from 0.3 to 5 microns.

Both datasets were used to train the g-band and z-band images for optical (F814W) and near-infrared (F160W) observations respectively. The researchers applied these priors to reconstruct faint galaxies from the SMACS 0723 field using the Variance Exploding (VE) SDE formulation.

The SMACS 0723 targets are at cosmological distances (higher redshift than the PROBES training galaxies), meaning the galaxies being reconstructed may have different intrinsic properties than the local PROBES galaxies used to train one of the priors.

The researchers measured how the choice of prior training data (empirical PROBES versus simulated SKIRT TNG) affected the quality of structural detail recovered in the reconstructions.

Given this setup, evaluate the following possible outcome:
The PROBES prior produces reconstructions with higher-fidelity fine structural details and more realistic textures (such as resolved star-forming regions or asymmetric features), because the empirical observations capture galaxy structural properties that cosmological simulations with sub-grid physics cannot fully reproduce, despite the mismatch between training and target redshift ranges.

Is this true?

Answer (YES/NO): YES